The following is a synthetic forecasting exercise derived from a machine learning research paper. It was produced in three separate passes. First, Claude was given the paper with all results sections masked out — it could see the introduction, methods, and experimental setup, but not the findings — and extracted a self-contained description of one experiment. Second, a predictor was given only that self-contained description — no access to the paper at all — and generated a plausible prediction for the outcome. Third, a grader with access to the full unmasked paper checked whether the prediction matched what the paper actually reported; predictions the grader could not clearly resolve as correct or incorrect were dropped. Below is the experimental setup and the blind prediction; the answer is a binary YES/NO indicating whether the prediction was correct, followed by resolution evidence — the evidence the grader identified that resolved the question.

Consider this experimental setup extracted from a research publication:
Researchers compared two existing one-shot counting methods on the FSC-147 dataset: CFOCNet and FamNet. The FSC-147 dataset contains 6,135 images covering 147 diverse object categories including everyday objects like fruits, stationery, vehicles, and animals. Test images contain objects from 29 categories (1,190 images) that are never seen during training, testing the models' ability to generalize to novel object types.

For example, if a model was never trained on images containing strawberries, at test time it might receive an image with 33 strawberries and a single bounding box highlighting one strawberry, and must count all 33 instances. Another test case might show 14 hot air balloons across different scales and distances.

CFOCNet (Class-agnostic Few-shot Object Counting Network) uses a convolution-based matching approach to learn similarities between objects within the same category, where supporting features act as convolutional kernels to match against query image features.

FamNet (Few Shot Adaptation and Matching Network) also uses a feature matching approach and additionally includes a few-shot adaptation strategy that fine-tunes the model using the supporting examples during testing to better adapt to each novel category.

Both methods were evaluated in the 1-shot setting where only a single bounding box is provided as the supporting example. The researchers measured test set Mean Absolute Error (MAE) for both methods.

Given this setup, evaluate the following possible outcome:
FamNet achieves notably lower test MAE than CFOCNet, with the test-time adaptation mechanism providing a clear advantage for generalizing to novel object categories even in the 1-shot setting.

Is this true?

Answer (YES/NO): NO